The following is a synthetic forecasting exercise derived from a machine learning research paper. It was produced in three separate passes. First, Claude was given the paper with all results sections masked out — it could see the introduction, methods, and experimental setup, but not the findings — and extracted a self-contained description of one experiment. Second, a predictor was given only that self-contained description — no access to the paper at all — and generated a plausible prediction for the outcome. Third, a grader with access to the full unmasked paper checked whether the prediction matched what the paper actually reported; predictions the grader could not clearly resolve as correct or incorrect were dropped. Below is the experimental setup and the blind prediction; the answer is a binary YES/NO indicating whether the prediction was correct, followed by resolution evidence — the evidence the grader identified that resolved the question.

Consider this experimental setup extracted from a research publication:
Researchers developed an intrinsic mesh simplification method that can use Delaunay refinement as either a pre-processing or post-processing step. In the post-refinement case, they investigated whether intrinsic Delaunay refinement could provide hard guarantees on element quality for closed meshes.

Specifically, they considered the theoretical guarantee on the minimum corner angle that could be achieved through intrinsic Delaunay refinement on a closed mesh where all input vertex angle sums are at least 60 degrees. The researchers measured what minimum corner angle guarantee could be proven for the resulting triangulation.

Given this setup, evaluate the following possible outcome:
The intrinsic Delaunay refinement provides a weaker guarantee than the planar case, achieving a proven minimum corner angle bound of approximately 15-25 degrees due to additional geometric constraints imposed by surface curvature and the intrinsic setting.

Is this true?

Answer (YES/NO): NO